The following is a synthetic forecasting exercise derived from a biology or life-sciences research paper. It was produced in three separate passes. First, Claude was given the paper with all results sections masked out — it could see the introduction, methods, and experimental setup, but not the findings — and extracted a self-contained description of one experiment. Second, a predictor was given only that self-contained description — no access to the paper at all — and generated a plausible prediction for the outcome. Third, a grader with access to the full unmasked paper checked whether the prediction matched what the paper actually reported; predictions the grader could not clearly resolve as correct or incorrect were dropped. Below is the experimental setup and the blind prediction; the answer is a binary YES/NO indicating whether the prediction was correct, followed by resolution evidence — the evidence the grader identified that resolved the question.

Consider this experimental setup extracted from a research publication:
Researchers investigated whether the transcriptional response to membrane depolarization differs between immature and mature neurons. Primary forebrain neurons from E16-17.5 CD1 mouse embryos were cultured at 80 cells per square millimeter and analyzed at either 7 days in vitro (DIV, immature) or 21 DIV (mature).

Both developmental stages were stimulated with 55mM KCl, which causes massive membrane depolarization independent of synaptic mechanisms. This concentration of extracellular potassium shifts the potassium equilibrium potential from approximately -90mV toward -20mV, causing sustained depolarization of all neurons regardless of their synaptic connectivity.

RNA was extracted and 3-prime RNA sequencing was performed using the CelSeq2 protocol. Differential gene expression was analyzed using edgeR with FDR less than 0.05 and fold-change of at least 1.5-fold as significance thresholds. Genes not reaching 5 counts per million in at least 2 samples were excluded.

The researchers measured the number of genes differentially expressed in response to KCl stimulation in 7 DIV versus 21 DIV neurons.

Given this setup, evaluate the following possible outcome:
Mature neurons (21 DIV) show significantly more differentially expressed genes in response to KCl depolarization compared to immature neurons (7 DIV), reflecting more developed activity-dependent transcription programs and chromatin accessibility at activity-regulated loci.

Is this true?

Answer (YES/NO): YES